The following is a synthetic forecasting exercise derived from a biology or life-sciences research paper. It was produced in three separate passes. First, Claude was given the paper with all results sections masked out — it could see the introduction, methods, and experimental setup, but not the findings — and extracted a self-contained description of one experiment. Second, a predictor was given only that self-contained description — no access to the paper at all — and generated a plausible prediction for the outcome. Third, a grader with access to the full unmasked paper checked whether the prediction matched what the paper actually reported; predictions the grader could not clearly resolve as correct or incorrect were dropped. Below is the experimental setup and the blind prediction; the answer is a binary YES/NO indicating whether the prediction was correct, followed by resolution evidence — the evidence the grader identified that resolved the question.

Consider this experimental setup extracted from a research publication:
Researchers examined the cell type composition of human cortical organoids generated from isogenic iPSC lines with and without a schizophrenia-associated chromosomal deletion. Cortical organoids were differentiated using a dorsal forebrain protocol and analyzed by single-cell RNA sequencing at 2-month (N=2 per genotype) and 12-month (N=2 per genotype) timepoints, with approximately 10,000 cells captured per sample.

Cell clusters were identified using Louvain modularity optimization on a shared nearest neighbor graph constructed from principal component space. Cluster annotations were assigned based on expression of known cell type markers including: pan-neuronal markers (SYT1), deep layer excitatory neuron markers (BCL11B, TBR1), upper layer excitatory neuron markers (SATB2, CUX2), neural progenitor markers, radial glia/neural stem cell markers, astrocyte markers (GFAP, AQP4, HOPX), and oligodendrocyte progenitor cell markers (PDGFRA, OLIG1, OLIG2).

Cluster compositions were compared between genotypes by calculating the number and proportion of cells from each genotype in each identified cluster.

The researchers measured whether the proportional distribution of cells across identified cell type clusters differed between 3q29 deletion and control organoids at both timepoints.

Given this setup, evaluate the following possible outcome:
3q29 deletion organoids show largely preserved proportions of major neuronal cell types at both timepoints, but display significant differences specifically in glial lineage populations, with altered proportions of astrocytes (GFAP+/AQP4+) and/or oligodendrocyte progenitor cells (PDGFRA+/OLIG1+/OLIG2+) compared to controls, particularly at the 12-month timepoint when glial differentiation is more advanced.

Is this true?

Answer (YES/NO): NO